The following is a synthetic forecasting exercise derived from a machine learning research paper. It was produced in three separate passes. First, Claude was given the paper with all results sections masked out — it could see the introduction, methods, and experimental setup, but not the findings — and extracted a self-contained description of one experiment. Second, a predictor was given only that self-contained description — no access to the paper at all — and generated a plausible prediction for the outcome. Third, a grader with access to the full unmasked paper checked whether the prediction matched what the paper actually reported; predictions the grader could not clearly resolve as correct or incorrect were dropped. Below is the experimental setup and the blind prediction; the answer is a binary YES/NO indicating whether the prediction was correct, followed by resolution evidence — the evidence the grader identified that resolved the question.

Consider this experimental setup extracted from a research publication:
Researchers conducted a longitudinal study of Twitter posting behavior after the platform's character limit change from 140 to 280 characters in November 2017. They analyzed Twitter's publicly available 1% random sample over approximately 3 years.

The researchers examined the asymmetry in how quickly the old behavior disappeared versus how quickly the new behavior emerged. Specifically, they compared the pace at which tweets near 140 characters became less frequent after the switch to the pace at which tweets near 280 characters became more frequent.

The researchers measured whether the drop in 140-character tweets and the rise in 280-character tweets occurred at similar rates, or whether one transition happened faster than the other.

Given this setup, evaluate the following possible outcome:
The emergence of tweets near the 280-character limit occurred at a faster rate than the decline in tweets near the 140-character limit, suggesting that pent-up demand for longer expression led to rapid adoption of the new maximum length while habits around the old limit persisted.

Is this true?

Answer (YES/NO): NO